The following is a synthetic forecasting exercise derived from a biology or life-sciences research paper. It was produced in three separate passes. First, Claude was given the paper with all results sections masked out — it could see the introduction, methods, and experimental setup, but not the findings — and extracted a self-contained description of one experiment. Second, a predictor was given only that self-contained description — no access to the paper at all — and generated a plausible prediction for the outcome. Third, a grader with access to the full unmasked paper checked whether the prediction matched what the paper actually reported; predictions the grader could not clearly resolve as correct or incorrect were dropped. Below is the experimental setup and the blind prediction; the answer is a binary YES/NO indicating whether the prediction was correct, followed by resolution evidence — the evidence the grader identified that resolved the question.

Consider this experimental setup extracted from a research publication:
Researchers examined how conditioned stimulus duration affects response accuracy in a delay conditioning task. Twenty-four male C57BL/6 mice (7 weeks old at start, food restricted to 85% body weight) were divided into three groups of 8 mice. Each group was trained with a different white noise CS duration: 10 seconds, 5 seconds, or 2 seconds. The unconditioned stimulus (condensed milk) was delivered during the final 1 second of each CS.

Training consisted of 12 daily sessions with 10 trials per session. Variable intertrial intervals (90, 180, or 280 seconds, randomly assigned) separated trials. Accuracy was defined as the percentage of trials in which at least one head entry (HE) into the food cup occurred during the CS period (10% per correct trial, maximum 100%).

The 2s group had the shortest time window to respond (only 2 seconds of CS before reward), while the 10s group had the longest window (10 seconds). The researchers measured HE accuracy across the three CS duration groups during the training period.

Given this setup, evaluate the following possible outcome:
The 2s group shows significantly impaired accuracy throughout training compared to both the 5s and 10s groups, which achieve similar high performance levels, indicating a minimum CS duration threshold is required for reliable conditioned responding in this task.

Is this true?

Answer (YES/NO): NO